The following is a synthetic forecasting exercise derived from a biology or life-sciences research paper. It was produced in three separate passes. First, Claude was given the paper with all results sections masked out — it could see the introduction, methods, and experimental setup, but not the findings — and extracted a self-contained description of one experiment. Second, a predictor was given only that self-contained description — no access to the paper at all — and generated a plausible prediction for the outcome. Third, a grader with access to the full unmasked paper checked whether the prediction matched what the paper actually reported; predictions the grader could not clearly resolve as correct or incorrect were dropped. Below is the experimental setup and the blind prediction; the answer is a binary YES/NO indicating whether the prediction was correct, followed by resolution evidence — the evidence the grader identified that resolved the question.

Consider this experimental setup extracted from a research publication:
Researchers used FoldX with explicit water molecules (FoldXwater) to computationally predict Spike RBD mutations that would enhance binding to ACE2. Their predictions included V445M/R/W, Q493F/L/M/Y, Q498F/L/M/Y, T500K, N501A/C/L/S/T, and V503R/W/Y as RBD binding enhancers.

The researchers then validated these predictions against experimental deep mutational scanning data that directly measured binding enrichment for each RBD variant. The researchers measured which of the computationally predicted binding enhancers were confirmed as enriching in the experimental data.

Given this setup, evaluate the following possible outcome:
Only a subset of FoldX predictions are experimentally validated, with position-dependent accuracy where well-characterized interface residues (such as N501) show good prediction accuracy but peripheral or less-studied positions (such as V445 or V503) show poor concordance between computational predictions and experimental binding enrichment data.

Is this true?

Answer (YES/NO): NO